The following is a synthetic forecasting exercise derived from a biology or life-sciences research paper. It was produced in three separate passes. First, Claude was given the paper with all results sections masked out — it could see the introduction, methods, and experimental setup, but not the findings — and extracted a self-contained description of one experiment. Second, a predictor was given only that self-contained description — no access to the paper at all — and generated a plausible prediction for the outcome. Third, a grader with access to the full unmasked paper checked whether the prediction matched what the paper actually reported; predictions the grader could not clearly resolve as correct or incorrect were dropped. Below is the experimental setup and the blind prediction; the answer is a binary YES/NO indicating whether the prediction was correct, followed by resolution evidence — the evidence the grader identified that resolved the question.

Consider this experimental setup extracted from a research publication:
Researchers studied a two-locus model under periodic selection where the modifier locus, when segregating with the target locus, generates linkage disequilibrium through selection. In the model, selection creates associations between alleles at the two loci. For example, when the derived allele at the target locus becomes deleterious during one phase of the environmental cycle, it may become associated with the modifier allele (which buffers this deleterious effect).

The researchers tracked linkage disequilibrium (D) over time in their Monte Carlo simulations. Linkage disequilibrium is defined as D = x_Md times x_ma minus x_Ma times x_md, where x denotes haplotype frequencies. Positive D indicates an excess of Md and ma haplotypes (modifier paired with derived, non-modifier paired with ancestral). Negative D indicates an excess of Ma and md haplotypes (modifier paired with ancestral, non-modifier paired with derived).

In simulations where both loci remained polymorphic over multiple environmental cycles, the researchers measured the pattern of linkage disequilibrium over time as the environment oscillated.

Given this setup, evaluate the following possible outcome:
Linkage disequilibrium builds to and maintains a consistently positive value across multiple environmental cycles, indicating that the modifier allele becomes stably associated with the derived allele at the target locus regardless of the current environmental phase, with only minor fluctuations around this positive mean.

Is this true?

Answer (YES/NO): NO